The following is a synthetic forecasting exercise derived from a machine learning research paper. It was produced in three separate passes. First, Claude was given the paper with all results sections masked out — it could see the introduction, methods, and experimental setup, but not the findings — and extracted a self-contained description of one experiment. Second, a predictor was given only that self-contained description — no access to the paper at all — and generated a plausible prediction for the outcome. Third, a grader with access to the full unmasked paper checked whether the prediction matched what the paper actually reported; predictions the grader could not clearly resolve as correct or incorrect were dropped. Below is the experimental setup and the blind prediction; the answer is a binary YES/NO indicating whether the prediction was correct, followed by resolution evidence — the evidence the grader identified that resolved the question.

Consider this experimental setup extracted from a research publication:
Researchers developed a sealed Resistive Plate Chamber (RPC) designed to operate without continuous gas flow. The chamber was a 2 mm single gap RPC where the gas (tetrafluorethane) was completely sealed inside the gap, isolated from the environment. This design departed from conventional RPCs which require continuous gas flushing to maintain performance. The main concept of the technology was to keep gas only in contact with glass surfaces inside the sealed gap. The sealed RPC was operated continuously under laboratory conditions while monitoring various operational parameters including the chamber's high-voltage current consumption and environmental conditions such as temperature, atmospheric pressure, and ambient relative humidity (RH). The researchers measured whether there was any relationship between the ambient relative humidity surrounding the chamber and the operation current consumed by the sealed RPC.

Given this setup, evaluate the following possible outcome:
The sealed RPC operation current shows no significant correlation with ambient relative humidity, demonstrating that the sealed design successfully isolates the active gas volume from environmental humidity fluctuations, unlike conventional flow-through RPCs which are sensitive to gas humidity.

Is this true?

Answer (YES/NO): NO